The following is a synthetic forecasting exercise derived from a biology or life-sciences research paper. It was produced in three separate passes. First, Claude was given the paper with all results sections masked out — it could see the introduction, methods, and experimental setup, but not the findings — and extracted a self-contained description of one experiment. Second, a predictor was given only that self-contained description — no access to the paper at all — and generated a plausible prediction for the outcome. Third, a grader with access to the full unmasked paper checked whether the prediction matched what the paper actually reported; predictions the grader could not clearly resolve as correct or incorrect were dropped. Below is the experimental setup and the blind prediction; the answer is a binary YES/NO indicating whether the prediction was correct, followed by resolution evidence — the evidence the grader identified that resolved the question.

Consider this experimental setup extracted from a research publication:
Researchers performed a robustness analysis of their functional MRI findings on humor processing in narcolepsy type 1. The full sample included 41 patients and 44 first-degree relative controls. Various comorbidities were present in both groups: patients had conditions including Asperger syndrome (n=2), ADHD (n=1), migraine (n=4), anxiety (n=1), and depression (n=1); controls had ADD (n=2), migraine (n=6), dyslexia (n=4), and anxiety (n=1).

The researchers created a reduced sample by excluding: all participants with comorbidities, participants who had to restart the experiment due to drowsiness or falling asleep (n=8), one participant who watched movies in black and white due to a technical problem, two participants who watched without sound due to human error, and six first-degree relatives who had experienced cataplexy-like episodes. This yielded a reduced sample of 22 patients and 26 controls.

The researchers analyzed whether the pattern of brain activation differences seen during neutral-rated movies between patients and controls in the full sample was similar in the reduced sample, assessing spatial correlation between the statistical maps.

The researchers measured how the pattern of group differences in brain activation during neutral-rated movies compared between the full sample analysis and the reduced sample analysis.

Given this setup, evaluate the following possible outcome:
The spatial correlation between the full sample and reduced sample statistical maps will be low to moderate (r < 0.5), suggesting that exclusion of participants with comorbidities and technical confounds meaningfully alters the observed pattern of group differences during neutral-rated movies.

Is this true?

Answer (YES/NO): NO